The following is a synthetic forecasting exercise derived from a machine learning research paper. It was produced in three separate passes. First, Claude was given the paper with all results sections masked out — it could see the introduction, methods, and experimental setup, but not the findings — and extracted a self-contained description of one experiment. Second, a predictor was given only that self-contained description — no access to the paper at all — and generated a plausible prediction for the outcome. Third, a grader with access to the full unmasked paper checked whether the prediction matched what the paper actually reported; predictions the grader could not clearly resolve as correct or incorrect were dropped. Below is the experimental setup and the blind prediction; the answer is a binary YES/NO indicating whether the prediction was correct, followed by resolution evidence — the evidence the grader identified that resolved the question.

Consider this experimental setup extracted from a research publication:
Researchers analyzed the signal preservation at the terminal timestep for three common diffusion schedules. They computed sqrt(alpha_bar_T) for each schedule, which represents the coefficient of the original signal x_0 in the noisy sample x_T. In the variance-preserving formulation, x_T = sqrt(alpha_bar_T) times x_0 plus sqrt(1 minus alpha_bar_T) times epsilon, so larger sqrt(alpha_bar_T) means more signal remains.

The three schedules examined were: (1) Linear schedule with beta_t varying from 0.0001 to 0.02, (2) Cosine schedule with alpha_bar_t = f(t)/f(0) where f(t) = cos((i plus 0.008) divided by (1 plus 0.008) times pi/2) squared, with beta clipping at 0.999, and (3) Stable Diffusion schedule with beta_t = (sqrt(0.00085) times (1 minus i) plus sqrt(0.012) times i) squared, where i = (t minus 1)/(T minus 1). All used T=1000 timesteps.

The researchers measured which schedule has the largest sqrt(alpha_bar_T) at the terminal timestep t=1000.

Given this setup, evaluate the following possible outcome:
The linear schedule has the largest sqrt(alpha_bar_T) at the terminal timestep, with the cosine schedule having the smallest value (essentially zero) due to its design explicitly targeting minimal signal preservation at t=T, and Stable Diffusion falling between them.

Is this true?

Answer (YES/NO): NO